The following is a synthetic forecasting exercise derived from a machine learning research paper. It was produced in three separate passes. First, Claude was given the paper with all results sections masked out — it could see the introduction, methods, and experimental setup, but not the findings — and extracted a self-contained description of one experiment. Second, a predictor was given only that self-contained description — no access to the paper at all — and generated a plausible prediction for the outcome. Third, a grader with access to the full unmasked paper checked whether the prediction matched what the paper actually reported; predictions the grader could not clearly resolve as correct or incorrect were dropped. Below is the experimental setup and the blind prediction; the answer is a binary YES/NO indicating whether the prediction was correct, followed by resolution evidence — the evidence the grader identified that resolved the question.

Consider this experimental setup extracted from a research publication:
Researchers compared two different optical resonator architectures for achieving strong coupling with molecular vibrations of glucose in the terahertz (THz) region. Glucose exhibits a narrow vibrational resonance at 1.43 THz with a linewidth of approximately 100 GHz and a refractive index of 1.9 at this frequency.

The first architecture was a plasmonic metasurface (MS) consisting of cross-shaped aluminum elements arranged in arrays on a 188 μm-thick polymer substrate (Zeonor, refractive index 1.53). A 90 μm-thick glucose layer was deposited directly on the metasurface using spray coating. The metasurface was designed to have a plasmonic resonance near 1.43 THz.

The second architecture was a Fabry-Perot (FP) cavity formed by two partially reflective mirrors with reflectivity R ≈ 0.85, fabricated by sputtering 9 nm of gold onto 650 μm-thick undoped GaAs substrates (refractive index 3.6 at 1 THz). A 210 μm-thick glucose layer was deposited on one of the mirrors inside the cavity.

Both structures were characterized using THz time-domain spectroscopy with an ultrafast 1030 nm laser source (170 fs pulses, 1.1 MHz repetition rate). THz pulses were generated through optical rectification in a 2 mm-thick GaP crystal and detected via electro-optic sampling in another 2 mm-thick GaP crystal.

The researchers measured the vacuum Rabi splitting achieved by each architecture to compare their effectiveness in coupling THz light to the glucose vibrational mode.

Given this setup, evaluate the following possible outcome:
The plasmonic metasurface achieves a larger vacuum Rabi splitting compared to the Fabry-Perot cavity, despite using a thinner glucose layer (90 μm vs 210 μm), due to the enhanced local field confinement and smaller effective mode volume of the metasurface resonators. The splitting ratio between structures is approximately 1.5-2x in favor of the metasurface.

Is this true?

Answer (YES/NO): NO